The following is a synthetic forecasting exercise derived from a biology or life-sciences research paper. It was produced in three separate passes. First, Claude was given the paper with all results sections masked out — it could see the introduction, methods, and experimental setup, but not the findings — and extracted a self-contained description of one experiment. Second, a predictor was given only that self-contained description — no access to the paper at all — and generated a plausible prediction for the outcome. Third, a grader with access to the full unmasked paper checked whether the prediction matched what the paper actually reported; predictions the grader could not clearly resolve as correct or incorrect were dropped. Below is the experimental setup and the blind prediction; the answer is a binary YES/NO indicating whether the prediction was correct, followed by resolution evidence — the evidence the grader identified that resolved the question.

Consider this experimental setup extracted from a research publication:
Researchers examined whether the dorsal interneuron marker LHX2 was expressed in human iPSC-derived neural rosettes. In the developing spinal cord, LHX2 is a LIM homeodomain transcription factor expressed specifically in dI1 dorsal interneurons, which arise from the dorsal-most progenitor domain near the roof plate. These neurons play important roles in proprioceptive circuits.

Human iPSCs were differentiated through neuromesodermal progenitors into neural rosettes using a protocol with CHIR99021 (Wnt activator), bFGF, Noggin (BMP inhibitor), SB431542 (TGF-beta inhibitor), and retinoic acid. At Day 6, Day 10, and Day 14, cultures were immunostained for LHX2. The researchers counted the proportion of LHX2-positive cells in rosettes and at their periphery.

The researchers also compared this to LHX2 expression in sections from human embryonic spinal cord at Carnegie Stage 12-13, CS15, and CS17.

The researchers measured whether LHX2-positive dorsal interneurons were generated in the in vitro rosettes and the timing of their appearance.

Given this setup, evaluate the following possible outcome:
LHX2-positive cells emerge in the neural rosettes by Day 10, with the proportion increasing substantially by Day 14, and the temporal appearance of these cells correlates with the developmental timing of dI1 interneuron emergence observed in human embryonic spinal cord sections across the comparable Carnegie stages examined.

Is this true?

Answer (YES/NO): NO